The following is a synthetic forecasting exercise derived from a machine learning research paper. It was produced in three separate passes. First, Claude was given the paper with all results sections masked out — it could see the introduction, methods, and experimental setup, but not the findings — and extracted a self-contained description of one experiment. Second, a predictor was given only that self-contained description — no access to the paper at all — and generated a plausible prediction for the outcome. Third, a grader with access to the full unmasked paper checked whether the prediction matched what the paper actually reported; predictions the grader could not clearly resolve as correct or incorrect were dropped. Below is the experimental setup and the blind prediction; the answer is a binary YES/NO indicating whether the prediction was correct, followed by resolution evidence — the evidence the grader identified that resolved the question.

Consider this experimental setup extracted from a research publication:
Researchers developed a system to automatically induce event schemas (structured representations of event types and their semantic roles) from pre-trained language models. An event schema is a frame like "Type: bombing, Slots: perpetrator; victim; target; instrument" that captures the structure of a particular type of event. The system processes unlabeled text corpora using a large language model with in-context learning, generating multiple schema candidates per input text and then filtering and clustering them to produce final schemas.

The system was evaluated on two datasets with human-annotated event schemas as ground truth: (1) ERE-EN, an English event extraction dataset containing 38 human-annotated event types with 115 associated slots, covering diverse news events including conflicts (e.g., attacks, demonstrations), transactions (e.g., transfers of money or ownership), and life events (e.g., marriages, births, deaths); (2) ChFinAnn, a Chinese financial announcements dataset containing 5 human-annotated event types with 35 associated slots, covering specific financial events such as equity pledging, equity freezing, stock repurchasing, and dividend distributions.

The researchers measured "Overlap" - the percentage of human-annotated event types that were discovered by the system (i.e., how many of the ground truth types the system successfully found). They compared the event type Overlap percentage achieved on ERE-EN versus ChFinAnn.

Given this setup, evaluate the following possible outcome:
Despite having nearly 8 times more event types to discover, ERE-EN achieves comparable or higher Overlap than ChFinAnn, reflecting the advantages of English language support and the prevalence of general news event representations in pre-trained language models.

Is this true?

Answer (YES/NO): NO